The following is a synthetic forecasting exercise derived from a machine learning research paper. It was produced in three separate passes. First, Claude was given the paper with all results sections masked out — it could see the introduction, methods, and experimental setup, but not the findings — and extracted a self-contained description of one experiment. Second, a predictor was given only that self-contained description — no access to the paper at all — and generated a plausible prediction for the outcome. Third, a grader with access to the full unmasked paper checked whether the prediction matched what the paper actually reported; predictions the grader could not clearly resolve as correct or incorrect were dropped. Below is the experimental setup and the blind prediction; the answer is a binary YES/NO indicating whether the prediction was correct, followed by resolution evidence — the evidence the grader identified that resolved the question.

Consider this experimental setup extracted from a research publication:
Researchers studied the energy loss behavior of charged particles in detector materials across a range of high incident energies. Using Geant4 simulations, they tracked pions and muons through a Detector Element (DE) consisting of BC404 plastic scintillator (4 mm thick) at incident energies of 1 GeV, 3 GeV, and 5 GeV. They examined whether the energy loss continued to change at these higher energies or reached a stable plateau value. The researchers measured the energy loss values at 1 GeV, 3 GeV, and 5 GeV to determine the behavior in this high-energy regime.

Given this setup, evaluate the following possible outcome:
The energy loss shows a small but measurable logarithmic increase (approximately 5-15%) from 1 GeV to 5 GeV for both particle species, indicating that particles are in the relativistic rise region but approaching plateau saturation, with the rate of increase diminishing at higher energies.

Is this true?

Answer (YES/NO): NO